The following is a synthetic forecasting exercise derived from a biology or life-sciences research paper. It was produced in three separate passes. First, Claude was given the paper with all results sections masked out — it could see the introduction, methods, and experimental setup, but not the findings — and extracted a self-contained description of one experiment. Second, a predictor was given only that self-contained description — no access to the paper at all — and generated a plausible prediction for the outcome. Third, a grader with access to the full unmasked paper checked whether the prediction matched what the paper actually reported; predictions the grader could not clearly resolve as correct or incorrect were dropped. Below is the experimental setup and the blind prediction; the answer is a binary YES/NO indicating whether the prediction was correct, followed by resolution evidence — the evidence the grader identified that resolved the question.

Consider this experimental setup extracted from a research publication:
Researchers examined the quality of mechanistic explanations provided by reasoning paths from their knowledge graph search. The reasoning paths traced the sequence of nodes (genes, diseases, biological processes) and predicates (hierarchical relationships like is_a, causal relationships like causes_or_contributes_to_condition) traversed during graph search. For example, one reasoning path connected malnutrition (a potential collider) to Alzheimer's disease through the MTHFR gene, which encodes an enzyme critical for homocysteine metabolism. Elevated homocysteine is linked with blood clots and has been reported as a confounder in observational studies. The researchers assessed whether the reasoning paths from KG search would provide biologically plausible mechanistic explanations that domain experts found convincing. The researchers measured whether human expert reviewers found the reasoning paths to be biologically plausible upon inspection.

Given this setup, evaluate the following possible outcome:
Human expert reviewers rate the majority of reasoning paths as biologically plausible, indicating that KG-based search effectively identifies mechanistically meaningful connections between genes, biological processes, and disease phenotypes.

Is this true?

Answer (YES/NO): YES